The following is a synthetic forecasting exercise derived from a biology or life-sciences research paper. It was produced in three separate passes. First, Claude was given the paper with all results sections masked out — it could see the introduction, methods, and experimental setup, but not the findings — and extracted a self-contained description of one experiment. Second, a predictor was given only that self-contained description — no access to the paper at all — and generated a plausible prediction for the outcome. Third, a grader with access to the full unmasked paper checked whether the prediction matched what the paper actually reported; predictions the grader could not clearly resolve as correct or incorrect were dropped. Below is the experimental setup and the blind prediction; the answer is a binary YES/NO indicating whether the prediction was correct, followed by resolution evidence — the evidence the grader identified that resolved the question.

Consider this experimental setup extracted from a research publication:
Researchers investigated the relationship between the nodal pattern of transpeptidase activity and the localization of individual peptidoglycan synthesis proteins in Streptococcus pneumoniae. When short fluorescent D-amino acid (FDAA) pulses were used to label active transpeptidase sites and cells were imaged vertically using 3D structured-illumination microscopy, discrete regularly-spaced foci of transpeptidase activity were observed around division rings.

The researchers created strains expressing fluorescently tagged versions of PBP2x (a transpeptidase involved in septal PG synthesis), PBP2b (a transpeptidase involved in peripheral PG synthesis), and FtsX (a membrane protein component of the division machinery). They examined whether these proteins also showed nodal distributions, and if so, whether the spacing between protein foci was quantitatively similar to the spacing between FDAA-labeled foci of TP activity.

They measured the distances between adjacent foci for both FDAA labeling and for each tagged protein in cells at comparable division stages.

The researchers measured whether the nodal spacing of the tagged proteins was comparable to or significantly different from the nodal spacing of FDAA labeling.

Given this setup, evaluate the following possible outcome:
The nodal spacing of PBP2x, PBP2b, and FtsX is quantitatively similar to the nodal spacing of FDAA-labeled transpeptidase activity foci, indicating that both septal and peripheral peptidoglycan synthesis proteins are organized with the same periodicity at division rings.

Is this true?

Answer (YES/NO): NO